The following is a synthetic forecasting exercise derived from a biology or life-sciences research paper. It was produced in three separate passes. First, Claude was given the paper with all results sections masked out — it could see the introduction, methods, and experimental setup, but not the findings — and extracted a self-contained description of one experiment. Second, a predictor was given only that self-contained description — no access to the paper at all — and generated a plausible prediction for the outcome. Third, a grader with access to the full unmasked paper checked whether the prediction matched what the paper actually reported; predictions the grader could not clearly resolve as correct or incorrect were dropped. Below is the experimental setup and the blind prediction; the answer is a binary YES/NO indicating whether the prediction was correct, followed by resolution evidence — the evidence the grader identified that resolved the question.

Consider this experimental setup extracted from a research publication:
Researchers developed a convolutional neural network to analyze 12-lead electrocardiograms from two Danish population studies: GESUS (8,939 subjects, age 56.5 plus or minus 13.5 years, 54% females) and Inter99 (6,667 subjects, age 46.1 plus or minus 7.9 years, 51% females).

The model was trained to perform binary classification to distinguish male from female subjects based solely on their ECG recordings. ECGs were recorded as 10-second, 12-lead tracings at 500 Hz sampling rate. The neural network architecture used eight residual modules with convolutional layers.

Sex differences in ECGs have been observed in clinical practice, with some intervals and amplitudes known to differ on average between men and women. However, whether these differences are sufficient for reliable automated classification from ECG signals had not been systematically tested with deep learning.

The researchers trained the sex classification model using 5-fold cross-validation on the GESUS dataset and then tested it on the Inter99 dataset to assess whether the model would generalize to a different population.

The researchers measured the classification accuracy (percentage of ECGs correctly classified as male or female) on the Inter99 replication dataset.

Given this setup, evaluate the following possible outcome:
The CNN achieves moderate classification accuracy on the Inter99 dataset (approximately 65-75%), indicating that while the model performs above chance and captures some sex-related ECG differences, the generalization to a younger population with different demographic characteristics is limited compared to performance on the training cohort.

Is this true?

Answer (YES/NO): NO